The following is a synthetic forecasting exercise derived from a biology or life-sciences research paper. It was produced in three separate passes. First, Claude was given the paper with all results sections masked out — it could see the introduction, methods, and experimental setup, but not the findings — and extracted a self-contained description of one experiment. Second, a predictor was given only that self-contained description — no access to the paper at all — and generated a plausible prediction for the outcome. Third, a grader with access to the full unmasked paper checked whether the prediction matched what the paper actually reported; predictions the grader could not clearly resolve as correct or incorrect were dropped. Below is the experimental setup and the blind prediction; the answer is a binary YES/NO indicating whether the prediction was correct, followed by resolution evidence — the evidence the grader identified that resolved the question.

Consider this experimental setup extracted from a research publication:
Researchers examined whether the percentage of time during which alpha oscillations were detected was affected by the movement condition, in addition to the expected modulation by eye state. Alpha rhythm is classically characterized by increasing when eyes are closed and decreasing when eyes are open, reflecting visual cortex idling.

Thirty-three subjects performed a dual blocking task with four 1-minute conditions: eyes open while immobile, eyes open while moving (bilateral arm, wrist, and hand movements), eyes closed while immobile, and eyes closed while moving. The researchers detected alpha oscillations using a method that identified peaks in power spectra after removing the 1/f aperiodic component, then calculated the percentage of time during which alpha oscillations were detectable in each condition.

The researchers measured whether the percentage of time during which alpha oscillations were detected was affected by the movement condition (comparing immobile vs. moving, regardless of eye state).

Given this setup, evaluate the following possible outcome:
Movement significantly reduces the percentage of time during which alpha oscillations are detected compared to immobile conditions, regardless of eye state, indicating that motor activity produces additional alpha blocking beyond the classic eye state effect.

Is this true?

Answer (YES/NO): NO